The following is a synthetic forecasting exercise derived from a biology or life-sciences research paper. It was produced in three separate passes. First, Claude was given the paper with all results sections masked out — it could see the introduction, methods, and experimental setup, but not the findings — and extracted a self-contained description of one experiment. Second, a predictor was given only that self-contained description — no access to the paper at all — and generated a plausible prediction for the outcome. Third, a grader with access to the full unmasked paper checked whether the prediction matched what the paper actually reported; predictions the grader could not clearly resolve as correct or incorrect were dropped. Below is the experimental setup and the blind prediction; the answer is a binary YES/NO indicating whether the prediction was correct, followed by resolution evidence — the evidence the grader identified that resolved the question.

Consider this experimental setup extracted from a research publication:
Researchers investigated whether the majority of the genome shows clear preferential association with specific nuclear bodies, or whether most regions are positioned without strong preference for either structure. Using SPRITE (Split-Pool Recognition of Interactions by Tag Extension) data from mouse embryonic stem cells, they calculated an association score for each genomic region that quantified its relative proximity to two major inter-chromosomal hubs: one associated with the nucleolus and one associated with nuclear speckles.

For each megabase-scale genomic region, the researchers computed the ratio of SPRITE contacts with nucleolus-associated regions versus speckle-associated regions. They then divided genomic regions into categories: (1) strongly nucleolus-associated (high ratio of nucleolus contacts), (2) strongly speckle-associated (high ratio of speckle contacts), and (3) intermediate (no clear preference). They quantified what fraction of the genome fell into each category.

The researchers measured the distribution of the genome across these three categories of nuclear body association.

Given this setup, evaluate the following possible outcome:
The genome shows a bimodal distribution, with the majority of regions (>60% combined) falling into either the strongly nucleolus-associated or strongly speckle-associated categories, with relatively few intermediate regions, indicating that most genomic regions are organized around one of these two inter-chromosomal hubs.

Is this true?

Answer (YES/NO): YES